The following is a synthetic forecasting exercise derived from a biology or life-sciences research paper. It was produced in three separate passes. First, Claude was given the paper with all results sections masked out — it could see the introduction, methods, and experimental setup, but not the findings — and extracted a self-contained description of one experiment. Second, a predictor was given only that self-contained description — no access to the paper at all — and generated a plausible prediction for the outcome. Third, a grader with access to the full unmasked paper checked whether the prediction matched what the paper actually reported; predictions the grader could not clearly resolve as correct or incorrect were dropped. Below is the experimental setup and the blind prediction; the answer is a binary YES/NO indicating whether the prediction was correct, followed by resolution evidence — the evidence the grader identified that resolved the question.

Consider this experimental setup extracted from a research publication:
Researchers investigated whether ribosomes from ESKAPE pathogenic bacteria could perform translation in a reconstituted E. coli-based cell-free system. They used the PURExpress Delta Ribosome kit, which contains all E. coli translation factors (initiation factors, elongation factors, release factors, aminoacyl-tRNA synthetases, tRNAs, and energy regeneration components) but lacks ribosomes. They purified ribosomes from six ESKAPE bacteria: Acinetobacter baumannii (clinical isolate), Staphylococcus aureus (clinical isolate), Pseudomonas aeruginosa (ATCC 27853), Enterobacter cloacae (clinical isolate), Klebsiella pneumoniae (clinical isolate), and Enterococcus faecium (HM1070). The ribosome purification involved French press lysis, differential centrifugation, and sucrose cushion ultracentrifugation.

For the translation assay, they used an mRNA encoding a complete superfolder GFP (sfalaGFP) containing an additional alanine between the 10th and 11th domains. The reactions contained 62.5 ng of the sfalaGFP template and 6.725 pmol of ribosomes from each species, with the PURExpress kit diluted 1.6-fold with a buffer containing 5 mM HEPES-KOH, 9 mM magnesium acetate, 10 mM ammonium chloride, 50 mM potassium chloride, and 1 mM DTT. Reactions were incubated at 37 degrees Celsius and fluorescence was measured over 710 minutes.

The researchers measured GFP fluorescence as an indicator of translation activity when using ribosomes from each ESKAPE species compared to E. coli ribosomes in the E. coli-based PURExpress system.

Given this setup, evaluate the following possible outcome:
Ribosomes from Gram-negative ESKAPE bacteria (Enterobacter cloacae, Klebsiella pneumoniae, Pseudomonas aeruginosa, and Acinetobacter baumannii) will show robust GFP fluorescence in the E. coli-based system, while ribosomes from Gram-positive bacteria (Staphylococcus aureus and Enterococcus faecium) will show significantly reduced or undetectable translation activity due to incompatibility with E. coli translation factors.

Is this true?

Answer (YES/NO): NO